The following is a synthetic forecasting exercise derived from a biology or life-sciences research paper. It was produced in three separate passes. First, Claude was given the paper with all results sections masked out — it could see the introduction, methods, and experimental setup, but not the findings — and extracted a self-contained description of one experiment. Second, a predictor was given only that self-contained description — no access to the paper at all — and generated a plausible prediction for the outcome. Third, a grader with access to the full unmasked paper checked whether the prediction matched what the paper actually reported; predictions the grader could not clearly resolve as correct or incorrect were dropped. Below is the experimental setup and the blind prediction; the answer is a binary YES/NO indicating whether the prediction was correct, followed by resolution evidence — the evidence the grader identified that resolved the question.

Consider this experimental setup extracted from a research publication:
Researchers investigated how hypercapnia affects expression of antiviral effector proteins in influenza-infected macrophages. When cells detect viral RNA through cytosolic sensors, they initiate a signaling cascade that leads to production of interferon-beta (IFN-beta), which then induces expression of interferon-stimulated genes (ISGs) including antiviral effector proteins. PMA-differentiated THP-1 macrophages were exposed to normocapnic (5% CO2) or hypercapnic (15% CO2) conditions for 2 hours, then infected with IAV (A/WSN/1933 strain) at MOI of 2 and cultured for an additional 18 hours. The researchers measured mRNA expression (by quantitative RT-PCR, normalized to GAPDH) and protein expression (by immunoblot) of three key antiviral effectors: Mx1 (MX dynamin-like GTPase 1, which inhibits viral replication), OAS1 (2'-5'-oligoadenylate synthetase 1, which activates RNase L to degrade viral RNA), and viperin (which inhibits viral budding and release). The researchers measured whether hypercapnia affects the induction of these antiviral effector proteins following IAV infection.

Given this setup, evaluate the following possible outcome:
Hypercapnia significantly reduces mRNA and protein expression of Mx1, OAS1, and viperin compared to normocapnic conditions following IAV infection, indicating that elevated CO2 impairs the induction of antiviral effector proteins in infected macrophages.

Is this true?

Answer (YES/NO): YES